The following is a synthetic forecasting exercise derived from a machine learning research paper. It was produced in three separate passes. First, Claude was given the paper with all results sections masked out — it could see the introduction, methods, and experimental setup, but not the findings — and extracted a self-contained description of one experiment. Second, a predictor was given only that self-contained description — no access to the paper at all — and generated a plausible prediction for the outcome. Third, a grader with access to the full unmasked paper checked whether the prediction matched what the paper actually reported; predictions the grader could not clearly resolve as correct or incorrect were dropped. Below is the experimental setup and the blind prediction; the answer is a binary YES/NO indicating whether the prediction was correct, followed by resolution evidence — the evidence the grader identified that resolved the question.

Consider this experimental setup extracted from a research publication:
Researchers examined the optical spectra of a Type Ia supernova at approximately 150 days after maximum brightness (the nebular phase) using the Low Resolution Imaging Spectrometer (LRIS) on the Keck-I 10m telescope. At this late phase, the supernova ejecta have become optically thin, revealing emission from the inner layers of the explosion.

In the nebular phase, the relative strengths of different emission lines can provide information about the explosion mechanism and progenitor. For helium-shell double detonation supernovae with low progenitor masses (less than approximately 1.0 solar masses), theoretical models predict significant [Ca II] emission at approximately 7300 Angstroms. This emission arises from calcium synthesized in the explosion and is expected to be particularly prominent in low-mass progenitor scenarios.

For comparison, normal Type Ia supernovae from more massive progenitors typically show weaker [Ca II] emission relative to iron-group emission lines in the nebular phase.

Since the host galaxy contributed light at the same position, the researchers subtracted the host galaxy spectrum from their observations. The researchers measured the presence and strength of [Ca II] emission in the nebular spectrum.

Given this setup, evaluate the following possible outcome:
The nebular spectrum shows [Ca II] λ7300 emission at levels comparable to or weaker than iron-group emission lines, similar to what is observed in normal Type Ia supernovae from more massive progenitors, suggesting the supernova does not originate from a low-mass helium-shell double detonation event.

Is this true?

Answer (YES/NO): NO